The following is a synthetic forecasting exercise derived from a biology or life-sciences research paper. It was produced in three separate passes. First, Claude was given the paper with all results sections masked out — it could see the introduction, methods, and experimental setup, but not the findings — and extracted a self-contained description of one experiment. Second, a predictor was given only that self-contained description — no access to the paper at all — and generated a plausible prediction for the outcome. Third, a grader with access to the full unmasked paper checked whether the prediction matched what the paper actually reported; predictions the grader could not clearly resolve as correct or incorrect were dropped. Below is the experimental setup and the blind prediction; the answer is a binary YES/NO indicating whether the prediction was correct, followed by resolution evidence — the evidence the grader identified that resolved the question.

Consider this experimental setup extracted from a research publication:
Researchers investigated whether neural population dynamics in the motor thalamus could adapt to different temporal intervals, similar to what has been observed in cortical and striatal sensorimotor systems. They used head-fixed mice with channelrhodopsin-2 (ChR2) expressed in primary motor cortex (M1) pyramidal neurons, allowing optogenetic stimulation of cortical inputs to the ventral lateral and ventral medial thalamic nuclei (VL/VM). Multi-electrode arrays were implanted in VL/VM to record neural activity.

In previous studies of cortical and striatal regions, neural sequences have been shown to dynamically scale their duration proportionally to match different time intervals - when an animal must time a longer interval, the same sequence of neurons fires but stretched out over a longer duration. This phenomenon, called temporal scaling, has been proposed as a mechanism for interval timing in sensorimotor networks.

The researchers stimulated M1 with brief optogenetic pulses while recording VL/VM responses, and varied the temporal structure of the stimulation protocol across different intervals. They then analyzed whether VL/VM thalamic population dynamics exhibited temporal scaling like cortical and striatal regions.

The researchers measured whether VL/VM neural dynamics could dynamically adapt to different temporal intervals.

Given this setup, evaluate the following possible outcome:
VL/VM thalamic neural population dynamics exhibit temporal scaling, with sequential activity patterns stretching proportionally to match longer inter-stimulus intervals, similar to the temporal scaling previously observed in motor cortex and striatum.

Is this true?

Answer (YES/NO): NO